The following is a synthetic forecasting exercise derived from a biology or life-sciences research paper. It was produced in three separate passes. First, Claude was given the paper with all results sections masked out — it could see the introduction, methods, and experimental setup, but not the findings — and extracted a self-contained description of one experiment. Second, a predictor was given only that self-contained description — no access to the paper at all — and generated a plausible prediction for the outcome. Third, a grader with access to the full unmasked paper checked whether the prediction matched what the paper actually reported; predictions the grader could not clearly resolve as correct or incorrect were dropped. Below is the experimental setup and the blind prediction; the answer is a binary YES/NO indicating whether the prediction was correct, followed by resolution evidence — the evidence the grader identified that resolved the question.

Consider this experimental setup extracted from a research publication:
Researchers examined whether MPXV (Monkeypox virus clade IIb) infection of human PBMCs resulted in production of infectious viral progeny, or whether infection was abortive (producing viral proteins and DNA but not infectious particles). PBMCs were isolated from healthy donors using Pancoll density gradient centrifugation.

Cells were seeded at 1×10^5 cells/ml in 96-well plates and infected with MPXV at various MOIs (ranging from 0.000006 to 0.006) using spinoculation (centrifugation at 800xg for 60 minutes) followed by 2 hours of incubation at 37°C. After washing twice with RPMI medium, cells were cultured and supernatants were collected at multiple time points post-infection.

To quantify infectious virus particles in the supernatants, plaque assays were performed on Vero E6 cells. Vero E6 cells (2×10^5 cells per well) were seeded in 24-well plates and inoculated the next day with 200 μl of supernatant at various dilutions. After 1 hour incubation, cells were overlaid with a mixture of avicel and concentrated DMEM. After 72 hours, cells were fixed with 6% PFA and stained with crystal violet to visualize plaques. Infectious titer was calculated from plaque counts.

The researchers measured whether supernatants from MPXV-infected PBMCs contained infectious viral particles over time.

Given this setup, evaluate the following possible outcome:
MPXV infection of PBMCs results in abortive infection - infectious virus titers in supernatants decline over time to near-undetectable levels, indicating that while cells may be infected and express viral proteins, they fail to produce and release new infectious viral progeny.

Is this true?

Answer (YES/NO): NO